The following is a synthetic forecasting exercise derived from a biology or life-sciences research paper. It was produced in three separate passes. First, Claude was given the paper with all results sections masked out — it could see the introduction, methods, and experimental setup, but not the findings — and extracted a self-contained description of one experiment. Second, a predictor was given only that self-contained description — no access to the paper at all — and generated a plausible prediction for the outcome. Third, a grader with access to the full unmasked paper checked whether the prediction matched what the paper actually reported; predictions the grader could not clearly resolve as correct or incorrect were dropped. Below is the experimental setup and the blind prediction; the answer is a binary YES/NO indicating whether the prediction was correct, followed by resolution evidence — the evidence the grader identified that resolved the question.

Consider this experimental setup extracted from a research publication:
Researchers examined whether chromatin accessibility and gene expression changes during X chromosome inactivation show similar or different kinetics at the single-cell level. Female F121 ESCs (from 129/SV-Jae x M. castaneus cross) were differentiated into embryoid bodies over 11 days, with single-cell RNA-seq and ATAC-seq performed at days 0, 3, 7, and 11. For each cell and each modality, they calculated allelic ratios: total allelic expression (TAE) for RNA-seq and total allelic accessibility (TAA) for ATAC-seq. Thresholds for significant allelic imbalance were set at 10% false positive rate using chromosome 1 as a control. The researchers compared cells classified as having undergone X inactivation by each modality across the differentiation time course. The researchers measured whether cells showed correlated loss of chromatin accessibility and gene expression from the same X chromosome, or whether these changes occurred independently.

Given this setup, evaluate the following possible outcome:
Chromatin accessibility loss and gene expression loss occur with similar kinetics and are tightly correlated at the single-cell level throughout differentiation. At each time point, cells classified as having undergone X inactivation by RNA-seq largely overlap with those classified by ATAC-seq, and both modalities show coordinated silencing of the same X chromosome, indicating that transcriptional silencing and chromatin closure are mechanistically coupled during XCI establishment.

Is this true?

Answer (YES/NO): YES